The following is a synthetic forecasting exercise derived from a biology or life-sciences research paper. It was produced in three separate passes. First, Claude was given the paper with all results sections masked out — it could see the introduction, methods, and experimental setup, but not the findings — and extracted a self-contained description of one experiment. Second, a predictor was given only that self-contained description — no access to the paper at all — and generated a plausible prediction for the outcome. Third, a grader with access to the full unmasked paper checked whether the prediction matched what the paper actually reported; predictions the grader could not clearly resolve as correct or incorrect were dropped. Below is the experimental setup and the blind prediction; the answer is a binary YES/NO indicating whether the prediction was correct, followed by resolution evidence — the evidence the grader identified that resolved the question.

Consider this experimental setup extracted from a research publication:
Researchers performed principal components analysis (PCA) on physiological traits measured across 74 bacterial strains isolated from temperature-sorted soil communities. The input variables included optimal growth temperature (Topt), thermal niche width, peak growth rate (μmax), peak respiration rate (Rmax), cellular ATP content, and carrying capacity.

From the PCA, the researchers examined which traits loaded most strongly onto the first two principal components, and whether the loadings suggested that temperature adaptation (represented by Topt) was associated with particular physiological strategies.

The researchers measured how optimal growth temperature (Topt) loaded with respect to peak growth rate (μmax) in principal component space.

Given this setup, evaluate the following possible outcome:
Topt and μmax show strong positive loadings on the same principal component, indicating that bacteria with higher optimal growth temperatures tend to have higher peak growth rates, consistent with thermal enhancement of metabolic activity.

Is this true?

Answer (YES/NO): NO